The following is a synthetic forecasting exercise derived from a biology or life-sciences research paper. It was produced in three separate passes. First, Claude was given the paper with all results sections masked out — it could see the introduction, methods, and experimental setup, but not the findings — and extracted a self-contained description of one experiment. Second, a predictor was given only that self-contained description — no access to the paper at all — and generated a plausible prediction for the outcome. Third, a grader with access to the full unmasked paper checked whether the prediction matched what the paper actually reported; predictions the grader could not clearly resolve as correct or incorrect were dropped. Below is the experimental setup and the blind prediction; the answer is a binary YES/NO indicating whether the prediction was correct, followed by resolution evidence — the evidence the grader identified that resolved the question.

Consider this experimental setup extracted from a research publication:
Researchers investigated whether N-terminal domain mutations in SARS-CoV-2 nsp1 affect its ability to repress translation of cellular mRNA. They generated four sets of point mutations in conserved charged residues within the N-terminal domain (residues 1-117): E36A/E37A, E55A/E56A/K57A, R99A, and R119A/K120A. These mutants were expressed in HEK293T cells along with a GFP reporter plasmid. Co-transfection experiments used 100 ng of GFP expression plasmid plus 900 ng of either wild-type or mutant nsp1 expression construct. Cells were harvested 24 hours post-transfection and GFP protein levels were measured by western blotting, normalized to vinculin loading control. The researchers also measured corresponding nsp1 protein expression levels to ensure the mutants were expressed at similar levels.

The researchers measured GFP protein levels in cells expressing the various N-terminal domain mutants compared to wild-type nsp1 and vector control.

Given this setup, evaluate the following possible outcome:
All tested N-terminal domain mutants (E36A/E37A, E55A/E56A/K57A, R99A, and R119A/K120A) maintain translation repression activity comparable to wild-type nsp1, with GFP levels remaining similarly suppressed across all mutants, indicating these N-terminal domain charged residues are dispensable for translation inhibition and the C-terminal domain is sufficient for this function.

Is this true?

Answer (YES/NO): NO